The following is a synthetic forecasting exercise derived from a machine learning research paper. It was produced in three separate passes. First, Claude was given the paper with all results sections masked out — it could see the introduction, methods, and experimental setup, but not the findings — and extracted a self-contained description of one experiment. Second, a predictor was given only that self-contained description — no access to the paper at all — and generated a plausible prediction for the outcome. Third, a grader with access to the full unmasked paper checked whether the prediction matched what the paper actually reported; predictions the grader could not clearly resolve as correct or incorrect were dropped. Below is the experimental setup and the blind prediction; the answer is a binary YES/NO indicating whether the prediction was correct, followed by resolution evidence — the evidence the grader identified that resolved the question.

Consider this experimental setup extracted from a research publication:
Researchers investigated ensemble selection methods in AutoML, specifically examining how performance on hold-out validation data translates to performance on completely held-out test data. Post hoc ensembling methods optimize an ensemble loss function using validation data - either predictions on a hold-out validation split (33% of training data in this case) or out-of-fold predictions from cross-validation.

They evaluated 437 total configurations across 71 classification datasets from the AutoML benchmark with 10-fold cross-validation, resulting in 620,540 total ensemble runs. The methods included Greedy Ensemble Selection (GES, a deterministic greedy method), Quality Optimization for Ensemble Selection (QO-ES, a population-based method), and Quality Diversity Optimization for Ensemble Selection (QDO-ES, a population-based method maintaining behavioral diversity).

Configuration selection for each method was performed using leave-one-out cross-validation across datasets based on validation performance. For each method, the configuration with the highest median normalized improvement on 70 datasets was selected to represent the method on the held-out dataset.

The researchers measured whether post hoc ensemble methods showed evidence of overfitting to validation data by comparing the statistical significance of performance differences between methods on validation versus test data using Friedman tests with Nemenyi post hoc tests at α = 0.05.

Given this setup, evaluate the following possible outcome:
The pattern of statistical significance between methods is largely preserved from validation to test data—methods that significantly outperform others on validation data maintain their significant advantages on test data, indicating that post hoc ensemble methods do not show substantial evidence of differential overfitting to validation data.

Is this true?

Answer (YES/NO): NO